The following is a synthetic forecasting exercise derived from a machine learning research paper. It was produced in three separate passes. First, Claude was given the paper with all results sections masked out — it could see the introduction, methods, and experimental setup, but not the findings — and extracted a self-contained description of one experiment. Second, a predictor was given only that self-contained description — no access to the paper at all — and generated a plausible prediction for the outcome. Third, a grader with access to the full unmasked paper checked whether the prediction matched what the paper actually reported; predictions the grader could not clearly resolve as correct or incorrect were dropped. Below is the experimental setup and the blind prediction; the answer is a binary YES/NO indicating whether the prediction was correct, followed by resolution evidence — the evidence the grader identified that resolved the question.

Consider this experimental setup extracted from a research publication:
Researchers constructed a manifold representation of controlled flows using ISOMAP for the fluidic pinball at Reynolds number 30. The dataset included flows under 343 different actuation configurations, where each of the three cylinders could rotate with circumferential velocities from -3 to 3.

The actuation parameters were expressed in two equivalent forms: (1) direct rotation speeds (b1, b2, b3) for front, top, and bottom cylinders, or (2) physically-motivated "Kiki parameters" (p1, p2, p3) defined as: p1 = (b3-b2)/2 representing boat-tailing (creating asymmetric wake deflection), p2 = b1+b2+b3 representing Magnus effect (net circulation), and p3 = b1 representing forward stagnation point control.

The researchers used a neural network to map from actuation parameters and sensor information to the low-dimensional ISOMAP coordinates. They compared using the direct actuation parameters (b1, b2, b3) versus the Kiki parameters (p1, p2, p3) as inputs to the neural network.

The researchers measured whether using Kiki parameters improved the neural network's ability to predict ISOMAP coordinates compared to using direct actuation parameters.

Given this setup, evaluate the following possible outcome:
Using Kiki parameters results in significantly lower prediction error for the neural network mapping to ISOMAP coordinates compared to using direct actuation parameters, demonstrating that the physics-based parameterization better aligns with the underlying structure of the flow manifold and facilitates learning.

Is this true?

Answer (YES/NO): NO